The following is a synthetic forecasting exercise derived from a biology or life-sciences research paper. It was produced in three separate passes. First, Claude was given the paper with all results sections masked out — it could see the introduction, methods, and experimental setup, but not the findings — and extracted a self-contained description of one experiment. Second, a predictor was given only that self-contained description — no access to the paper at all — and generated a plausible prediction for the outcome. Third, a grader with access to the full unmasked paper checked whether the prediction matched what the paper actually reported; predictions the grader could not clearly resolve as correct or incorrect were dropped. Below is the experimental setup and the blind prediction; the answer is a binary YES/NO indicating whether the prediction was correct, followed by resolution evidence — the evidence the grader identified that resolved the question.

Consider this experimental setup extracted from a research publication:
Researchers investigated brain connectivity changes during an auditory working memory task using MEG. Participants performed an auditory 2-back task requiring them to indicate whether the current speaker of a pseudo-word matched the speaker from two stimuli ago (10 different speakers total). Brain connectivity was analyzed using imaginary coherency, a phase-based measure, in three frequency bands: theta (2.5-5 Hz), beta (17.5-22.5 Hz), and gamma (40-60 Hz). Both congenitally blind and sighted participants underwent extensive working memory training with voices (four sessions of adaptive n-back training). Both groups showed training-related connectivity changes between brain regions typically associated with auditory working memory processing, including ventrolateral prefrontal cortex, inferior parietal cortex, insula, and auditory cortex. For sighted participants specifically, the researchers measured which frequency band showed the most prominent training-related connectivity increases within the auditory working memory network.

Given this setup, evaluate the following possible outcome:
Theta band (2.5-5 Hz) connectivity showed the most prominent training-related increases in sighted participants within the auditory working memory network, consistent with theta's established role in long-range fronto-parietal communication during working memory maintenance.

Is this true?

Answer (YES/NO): YES